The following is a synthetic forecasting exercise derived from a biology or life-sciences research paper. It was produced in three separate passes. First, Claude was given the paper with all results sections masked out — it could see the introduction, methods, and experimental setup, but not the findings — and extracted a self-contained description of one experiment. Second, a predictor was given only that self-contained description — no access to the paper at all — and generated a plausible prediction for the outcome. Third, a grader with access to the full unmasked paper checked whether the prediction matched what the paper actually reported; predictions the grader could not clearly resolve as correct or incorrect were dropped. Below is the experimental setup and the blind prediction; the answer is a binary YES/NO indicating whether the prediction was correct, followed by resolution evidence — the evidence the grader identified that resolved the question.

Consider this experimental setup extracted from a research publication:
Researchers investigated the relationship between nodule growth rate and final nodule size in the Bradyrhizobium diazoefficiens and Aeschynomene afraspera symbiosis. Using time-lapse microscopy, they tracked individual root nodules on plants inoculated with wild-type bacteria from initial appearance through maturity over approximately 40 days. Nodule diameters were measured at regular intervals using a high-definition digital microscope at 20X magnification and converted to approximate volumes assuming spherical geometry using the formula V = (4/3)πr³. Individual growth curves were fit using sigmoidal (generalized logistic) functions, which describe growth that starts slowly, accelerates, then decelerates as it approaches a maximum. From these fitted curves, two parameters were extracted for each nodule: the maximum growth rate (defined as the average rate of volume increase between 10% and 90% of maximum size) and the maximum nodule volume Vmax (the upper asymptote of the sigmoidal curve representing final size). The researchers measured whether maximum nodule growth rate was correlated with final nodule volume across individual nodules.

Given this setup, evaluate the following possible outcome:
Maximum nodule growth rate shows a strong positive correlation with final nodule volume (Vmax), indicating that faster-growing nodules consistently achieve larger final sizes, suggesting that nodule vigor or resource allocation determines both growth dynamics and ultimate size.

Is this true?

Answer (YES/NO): YES